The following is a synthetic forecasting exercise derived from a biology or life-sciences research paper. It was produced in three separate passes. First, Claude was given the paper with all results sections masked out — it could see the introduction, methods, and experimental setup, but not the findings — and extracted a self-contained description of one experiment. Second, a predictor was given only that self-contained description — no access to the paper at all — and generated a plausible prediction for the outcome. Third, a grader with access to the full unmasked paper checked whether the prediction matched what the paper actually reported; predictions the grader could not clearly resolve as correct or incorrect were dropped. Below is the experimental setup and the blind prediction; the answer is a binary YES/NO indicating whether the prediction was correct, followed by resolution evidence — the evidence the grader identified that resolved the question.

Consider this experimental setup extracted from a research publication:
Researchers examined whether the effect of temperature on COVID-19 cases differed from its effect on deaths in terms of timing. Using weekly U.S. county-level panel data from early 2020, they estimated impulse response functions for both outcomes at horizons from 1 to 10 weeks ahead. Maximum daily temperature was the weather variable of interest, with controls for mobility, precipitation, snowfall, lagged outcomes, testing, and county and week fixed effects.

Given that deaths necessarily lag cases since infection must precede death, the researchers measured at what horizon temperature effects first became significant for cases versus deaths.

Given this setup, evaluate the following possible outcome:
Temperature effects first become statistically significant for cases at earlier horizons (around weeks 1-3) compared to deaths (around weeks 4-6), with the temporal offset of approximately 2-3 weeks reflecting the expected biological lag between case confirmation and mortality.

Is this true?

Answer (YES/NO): NO